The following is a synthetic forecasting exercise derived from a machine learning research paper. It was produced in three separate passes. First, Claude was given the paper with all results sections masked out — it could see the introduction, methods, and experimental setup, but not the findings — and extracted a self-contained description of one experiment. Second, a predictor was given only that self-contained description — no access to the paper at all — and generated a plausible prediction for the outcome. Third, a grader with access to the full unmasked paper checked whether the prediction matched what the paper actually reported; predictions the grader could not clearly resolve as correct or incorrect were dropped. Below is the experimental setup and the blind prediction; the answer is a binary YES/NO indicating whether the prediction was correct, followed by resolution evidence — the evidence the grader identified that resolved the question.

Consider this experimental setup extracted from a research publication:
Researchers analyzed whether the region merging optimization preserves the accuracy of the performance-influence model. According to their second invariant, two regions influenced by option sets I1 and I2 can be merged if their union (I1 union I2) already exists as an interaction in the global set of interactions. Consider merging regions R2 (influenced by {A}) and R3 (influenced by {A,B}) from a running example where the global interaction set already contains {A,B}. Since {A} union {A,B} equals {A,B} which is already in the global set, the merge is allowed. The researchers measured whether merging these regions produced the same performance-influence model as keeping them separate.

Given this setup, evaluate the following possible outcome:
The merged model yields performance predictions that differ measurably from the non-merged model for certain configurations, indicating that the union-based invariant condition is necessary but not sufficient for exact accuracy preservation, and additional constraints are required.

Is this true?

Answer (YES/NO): NO